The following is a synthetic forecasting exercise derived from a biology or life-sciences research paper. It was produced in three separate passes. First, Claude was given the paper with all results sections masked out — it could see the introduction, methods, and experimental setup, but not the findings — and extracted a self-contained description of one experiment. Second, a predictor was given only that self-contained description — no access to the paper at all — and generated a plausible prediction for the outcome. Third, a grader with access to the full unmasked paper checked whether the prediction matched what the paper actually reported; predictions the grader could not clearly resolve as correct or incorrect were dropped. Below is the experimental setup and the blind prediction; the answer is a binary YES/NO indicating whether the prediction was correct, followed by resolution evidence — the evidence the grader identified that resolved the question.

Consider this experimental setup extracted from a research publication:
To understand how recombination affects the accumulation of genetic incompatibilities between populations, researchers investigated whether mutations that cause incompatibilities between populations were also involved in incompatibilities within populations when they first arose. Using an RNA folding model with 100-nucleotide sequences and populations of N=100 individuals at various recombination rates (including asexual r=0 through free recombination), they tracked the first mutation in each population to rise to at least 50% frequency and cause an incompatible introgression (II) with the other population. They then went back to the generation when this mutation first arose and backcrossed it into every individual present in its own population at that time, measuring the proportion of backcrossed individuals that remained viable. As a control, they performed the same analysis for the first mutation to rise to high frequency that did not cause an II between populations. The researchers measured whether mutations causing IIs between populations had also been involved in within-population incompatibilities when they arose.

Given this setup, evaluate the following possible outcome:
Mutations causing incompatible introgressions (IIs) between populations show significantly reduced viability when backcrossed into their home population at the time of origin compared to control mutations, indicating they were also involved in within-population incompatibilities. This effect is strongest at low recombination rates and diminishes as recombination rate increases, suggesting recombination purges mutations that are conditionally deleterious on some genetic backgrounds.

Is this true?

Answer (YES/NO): YES